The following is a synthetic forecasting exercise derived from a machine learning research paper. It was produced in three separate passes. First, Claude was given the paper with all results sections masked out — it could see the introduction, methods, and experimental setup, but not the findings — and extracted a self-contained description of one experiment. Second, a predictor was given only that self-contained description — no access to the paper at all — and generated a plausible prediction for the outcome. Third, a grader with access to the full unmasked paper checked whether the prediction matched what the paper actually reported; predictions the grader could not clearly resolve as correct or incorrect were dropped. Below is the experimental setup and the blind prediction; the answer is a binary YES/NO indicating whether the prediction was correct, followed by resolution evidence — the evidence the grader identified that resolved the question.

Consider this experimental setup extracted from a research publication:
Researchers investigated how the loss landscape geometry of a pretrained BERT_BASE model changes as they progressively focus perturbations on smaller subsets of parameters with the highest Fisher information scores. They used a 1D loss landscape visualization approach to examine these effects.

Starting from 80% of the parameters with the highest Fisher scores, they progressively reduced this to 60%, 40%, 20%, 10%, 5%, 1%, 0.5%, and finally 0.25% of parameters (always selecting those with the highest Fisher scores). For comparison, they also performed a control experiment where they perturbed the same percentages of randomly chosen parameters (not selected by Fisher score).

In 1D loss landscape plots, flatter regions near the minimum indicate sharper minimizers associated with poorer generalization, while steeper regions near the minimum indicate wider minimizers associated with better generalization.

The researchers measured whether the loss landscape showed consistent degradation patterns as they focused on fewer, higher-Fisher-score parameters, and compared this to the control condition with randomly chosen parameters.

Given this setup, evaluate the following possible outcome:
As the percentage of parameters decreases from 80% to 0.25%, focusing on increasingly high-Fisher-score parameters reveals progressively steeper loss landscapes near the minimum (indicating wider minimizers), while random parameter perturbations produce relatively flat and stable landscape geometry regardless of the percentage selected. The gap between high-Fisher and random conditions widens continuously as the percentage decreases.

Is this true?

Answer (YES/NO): NO